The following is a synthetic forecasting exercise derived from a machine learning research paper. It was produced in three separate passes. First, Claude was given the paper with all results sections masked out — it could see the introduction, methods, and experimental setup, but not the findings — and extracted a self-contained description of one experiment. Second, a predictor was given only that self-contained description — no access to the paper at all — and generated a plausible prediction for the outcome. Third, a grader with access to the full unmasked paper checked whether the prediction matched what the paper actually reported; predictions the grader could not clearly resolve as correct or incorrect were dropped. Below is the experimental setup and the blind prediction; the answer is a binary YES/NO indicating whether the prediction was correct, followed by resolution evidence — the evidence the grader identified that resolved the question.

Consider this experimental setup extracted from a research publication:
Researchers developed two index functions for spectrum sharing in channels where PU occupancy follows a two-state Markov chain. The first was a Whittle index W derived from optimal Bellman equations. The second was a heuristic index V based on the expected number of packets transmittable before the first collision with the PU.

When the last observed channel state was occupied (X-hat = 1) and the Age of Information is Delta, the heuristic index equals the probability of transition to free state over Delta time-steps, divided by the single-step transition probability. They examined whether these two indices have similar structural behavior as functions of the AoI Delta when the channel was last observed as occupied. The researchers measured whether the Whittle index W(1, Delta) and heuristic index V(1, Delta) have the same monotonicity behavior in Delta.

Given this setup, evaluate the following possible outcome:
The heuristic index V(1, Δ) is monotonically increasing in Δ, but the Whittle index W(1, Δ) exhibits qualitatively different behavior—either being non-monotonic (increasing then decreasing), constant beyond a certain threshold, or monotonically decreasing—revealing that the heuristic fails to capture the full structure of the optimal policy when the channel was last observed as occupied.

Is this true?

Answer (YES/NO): NO